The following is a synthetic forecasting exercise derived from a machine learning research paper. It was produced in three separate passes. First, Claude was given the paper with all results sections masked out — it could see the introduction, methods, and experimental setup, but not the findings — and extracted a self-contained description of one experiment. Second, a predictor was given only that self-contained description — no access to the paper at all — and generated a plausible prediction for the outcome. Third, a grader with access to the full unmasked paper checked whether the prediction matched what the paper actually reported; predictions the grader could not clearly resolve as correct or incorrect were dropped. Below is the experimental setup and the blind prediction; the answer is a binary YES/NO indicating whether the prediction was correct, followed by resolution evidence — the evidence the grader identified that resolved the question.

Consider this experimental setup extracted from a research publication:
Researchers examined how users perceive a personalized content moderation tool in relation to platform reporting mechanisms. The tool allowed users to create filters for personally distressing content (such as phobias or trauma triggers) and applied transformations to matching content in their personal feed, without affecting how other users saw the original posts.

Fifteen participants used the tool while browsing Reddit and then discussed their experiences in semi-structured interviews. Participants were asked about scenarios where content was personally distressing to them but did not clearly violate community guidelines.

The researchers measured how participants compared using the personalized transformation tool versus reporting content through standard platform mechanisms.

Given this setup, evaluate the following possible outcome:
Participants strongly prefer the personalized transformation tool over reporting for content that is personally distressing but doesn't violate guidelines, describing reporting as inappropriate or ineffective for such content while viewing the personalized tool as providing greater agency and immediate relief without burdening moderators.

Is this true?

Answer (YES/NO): YES